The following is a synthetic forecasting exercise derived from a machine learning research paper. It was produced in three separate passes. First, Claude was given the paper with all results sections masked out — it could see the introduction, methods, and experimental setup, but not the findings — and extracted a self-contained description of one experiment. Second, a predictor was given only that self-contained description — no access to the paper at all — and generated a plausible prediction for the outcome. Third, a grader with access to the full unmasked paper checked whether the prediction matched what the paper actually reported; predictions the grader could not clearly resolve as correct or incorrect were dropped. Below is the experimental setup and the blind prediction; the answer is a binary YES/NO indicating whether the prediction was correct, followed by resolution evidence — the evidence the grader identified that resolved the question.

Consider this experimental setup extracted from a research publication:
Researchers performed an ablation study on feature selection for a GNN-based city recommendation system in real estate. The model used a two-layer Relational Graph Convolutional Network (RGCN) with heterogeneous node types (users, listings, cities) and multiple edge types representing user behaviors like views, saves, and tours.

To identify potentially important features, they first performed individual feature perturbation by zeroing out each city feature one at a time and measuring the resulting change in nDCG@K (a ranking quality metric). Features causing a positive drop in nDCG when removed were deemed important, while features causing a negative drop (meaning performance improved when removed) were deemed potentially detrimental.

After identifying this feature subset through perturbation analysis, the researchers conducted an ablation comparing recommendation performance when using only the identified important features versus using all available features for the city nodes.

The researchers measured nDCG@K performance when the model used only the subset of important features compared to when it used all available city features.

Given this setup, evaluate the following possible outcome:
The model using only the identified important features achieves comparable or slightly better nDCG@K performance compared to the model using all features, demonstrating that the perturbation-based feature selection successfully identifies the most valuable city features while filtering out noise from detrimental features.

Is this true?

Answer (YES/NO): YES